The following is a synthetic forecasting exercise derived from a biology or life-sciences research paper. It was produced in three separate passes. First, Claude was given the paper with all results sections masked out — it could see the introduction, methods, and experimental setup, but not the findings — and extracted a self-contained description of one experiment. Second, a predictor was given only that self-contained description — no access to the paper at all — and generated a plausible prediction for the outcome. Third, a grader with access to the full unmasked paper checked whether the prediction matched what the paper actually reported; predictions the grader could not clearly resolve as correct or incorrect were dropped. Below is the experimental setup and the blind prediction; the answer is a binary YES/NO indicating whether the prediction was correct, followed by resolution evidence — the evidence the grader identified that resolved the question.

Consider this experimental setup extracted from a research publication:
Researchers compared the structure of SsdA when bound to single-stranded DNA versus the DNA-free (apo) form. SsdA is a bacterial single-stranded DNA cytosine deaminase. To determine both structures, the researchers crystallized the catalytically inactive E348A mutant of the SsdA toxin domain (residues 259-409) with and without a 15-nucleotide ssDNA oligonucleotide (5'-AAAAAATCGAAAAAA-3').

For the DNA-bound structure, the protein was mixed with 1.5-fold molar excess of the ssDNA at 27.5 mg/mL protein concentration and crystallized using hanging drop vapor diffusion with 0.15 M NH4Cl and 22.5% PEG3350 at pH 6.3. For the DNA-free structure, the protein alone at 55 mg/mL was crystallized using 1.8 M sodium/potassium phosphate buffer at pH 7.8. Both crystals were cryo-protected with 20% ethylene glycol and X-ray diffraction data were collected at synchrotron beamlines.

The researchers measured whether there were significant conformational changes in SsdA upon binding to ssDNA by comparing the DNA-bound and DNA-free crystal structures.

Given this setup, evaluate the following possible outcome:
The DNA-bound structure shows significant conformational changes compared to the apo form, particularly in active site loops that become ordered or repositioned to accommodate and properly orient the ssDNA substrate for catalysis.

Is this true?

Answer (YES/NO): NO